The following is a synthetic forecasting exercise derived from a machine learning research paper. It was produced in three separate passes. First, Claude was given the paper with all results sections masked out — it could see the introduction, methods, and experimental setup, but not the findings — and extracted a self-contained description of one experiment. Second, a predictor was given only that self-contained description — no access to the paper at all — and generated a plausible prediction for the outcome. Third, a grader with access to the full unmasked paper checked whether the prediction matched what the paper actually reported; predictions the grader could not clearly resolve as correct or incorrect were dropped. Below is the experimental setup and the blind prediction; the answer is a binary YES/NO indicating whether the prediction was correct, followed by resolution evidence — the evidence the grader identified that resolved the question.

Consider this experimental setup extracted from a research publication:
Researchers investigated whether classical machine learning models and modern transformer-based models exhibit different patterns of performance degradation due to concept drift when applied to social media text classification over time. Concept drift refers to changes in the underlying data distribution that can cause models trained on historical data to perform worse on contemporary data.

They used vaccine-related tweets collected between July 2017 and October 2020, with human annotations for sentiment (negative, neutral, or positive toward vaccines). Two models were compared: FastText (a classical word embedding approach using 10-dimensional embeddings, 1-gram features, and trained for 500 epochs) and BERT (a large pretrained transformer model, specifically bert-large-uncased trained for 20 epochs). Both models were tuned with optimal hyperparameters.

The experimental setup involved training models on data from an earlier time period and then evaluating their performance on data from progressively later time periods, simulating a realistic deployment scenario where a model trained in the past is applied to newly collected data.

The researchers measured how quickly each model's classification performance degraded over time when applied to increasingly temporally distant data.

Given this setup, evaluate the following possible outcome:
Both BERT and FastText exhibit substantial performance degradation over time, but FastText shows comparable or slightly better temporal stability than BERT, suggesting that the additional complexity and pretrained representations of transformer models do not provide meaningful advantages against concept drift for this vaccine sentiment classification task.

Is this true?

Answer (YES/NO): NO